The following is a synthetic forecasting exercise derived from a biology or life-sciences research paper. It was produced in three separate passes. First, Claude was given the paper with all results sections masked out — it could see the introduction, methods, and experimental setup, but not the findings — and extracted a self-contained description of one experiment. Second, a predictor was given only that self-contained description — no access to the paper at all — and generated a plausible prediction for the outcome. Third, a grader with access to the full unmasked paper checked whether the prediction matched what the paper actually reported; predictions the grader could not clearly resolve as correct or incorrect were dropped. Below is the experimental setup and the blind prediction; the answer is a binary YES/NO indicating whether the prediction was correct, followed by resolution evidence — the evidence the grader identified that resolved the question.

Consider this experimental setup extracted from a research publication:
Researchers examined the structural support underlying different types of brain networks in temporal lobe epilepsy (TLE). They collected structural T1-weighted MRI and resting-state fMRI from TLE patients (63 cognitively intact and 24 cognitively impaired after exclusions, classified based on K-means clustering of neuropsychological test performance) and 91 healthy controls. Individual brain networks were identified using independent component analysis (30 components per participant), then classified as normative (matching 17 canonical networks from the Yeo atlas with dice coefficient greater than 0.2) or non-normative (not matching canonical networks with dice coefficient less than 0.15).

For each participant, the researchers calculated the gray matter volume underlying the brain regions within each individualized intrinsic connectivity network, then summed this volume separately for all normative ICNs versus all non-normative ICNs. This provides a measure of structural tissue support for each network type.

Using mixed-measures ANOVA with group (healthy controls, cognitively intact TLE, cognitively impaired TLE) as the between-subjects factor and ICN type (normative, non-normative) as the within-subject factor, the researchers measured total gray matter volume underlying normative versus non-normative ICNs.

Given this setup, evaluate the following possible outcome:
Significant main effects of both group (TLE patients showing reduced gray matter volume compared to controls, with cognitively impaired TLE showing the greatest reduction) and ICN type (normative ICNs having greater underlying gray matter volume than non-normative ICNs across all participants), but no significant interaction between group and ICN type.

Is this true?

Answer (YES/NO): NO